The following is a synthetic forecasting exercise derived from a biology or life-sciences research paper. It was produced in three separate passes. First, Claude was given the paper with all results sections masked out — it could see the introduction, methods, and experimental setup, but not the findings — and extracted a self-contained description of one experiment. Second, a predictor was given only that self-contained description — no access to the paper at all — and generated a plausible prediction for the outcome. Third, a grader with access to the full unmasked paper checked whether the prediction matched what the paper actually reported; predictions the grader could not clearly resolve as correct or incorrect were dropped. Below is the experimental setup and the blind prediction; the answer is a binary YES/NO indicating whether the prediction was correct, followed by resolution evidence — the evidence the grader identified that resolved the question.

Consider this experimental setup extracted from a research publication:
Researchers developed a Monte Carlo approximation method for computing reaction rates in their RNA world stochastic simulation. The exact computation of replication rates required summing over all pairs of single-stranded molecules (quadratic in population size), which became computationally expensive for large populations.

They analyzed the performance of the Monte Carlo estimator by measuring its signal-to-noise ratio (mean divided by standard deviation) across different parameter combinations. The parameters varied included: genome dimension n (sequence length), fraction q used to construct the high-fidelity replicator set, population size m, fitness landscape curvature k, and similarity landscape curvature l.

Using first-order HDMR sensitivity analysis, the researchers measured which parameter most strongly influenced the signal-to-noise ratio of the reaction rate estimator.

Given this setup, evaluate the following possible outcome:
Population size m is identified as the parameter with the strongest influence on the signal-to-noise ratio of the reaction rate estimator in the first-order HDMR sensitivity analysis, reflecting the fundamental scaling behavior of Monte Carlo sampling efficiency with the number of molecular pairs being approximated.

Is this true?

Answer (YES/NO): NO